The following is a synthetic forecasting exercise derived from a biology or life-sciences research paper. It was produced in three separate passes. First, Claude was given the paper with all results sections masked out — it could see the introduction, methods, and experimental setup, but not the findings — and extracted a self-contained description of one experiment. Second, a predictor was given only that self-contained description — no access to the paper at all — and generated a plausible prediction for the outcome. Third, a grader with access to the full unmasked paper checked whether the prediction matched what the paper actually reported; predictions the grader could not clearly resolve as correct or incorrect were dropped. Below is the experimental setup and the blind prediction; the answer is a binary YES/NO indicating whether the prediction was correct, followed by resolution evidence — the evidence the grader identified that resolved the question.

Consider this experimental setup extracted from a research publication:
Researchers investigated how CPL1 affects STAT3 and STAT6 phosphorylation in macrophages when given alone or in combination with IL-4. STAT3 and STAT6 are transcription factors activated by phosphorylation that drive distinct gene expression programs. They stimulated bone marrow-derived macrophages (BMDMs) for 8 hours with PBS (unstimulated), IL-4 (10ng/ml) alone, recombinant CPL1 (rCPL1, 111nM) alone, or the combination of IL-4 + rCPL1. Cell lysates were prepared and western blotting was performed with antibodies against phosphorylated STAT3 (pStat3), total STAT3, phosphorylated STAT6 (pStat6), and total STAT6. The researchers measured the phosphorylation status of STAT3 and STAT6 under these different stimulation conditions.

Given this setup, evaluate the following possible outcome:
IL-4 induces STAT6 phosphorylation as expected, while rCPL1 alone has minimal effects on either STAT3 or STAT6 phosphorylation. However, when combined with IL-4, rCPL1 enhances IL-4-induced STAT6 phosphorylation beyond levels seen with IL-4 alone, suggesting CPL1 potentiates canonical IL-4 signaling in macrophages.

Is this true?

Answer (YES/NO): NO